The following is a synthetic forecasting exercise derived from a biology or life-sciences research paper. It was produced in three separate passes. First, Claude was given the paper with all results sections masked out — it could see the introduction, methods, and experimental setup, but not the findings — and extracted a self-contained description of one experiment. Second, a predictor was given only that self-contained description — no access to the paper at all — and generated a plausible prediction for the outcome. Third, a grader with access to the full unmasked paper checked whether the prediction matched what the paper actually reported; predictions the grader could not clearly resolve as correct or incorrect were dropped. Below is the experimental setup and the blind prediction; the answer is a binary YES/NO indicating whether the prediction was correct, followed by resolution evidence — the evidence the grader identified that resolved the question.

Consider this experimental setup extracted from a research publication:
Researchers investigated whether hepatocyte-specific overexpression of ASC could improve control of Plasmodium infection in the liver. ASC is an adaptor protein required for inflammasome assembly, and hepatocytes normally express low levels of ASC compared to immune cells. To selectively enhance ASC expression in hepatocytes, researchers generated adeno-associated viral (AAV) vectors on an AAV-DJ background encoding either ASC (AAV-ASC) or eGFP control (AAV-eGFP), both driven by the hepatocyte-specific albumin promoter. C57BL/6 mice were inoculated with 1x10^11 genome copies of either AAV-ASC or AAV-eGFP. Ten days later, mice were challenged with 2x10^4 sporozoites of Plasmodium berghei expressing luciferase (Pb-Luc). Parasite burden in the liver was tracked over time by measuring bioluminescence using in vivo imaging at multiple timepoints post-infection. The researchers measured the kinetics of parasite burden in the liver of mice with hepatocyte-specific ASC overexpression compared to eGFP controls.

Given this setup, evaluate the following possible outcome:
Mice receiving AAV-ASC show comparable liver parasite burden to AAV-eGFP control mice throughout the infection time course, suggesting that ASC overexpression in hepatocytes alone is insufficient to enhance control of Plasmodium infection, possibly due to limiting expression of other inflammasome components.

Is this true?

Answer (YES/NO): NO